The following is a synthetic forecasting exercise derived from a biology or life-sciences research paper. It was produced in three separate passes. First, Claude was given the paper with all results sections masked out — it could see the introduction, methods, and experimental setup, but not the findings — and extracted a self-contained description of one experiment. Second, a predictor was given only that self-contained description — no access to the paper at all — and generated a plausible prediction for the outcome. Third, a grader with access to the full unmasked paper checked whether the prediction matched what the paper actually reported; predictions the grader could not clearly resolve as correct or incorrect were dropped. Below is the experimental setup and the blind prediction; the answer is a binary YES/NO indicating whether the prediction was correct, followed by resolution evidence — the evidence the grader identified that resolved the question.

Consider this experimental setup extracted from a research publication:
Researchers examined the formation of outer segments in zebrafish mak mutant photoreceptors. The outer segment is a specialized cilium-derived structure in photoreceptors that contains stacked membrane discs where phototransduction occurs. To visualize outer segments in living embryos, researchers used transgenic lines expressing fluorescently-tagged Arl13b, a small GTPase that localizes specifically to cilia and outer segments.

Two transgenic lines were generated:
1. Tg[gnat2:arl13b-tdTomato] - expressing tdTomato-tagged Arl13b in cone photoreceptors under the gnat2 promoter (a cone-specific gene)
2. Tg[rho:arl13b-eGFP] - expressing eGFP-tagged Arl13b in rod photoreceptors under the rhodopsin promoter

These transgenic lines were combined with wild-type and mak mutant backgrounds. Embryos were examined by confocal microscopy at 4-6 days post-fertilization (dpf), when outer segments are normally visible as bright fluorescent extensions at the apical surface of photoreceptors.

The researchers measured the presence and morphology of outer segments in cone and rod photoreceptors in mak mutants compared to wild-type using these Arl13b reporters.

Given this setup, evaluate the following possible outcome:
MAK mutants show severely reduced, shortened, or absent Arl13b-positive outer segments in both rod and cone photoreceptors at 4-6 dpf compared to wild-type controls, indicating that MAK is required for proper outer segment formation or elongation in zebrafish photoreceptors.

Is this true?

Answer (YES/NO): YES